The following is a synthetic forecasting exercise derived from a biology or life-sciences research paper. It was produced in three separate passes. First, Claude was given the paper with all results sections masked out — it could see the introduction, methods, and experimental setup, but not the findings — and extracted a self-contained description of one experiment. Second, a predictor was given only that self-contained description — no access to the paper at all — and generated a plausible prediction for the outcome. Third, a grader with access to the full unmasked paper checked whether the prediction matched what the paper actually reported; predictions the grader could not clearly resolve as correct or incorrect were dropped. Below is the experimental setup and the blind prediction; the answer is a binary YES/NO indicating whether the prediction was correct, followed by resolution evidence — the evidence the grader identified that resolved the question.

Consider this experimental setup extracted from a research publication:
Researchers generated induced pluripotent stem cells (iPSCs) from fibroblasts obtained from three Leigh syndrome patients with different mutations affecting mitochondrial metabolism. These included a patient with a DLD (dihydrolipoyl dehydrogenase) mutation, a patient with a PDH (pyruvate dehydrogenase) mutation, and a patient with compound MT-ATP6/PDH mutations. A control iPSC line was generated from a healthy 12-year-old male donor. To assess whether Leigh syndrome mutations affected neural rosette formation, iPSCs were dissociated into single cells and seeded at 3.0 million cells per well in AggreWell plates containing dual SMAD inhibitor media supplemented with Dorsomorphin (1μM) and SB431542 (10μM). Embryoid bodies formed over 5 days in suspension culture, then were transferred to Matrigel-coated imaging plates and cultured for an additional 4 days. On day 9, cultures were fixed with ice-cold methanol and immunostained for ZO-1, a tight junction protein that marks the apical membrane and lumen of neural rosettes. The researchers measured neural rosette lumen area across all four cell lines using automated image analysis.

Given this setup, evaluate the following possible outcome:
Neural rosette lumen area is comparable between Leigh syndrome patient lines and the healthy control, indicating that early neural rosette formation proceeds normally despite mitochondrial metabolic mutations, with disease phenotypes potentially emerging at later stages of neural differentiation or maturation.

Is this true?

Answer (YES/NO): NO